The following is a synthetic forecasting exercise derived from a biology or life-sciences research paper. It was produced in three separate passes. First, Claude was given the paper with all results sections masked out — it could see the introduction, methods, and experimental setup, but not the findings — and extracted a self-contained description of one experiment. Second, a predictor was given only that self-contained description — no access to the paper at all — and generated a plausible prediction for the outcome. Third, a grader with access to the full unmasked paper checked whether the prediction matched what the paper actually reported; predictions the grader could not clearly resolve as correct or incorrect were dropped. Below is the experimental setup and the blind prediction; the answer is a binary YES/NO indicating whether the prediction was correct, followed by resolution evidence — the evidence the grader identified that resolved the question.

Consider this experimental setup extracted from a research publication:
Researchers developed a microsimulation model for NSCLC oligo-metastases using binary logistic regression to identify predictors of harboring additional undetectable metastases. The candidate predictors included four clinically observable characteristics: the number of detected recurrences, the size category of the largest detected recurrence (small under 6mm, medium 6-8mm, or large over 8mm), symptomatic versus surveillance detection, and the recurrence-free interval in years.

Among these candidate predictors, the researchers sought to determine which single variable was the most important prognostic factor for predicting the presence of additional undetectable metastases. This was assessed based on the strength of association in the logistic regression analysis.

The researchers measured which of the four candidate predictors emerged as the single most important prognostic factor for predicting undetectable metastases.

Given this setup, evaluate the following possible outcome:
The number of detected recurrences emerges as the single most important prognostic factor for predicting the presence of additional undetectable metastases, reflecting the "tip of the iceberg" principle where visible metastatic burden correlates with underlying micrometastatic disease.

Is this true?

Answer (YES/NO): NO